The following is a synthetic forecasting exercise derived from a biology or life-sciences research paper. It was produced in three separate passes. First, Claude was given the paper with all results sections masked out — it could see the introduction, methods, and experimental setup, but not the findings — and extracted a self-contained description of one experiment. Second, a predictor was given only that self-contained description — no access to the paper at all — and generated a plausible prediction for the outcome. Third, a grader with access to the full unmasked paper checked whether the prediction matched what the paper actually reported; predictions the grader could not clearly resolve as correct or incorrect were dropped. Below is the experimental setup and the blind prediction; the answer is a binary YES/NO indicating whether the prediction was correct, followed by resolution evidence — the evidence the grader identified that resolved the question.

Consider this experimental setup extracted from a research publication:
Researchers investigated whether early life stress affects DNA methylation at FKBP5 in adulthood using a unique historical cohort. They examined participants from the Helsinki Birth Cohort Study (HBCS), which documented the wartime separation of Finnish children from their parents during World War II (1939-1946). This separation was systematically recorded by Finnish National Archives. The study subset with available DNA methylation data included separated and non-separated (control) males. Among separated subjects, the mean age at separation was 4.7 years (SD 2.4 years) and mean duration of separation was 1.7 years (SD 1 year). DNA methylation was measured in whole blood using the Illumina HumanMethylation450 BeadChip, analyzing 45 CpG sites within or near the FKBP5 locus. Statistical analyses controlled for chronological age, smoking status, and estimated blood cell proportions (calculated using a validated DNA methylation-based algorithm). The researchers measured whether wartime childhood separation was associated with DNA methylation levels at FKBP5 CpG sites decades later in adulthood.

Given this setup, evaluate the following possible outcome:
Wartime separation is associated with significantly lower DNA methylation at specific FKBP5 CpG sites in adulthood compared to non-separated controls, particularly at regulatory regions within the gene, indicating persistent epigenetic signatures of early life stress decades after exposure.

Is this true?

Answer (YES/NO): YES